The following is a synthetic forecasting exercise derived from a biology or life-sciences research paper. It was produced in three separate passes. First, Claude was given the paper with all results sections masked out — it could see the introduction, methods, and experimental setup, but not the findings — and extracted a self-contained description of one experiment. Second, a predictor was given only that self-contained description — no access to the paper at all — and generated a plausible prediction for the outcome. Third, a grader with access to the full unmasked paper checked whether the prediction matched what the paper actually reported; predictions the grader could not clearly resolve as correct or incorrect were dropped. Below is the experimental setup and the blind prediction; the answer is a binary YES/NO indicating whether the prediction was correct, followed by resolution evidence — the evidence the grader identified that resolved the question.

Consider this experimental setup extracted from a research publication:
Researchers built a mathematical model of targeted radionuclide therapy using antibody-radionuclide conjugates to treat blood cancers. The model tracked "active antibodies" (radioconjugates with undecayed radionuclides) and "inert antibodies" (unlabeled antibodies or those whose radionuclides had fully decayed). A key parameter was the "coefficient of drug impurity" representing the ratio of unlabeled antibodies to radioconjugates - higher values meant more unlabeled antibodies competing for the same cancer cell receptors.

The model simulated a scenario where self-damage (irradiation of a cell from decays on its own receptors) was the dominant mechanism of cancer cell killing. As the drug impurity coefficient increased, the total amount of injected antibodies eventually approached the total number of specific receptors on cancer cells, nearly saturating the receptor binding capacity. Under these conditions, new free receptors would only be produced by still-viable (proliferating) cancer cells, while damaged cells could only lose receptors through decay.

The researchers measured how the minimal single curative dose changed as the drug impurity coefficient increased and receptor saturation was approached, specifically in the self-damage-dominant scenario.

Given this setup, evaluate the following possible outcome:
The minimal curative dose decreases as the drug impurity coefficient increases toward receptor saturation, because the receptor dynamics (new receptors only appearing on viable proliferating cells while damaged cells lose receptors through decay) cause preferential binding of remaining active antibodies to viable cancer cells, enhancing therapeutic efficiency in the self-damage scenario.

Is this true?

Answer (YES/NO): YES